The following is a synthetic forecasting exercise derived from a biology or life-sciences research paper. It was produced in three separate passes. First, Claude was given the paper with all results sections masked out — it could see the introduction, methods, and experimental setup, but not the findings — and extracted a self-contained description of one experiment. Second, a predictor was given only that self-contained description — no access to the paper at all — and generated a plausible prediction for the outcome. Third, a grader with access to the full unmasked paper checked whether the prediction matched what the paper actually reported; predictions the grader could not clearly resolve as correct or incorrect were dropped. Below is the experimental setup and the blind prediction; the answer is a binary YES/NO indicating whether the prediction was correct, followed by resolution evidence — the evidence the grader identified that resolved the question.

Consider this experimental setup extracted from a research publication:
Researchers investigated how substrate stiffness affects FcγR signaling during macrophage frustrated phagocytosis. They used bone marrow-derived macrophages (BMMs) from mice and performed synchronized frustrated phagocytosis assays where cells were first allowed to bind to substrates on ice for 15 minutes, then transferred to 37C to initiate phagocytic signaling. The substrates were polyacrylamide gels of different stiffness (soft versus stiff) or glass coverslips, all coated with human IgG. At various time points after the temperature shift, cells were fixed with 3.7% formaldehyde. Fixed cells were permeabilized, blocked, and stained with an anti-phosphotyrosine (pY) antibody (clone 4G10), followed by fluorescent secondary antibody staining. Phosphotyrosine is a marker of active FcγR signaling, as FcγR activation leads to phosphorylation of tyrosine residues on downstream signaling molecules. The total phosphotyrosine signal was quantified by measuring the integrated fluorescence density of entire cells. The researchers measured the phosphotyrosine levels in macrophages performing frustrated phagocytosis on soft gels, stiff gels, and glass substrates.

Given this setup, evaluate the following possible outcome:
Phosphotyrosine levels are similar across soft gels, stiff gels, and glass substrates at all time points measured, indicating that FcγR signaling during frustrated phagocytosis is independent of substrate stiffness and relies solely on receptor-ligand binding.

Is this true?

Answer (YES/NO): YES